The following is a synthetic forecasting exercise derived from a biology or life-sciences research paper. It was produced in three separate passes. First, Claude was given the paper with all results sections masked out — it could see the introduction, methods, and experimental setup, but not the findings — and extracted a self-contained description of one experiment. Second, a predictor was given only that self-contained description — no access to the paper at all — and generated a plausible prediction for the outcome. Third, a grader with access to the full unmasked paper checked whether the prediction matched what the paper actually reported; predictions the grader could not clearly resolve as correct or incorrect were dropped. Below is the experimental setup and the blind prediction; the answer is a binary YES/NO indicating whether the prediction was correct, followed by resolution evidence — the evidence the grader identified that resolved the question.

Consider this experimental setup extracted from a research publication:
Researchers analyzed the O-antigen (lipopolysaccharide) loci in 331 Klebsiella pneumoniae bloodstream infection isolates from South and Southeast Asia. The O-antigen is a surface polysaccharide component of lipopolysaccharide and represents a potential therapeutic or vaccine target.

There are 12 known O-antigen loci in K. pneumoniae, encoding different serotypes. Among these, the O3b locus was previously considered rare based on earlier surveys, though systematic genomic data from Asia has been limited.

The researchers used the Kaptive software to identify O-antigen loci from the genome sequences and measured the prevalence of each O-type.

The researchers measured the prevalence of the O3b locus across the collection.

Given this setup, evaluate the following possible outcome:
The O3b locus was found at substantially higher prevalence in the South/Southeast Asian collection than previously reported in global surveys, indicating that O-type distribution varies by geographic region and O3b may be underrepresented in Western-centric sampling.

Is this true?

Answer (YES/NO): YES